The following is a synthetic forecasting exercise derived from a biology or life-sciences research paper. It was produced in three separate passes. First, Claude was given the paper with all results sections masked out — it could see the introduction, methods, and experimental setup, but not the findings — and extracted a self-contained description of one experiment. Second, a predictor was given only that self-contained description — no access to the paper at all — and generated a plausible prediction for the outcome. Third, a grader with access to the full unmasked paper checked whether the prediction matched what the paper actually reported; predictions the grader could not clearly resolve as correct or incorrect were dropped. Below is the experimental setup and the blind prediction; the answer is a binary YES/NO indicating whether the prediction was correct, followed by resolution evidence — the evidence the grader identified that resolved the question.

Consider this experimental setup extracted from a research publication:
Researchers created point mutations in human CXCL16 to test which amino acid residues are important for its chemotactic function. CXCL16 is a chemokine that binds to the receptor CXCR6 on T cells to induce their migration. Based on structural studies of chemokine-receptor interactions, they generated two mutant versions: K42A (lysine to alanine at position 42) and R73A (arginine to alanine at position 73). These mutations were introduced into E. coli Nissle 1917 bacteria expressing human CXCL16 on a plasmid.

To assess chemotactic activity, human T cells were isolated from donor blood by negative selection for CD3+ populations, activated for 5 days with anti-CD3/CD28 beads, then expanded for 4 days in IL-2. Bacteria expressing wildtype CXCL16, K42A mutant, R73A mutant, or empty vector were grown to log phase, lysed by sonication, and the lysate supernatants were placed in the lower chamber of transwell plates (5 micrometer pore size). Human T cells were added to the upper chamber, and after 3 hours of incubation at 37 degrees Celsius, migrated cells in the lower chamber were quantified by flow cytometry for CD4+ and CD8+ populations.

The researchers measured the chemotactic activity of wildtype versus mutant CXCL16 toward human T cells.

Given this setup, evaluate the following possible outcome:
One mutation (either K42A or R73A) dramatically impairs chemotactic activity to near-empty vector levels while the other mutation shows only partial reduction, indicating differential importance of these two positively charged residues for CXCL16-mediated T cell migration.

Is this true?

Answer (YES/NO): NO